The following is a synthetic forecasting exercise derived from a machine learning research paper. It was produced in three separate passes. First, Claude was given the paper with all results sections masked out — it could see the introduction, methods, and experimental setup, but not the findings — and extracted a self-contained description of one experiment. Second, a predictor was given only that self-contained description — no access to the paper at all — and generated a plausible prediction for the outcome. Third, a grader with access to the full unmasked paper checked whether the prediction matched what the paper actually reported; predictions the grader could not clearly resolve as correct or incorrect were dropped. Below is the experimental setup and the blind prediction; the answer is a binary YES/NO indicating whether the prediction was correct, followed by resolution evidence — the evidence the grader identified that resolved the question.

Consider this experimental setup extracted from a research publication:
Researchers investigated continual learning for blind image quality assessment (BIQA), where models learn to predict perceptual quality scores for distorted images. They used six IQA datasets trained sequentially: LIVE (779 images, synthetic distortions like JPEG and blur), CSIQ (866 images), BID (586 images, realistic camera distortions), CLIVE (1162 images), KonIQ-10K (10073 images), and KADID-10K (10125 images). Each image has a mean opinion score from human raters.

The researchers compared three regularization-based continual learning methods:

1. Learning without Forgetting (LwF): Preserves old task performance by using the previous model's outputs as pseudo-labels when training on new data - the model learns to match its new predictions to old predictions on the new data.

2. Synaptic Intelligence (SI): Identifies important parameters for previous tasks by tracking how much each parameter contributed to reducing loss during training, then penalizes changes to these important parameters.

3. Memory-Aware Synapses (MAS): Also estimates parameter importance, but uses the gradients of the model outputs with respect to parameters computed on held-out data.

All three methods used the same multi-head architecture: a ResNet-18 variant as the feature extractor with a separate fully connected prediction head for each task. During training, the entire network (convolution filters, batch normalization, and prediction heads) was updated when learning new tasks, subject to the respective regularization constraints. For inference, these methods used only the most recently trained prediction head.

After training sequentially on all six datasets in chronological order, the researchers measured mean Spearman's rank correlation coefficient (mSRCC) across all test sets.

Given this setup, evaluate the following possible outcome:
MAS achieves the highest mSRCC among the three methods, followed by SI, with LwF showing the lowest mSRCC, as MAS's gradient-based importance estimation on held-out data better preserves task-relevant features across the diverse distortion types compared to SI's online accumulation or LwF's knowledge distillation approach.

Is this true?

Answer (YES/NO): NO